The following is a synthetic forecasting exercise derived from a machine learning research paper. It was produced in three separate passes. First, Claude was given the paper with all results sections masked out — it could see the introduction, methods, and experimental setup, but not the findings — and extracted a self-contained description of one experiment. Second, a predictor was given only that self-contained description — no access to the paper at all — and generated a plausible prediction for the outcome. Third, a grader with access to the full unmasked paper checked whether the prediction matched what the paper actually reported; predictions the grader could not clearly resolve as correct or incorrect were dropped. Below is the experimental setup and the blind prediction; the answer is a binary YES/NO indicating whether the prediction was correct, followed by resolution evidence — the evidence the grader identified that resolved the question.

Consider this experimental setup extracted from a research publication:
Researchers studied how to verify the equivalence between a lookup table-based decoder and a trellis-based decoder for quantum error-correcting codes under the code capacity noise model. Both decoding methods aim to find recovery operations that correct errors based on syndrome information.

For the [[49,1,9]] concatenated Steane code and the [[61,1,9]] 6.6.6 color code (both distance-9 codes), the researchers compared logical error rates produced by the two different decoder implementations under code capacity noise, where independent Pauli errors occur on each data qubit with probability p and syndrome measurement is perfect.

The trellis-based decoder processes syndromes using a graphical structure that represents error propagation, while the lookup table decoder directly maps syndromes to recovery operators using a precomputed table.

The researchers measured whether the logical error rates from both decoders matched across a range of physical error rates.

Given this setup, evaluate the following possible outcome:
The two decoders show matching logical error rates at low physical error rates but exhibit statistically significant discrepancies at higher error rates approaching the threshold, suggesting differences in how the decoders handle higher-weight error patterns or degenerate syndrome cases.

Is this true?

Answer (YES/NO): NO